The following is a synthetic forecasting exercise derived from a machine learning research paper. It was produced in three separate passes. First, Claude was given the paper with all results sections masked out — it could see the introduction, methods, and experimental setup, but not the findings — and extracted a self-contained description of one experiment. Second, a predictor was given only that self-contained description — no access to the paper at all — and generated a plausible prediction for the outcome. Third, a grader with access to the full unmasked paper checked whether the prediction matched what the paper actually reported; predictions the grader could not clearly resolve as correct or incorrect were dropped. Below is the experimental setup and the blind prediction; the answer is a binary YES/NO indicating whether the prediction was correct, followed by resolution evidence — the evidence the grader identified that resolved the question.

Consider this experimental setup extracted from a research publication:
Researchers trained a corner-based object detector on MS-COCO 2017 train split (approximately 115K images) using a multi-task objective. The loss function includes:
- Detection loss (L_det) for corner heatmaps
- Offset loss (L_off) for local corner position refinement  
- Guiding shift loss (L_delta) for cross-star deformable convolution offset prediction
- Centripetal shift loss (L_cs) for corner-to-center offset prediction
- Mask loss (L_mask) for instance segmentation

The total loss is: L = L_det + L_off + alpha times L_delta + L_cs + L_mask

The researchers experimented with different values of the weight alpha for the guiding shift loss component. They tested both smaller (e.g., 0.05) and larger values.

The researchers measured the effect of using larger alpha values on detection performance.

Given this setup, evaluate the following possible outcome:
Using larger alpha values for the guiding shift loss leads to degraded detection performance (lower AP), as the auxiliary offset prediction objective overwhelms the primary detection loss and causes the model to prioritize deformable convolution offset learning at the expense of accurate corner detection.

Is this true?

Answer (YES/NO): YES